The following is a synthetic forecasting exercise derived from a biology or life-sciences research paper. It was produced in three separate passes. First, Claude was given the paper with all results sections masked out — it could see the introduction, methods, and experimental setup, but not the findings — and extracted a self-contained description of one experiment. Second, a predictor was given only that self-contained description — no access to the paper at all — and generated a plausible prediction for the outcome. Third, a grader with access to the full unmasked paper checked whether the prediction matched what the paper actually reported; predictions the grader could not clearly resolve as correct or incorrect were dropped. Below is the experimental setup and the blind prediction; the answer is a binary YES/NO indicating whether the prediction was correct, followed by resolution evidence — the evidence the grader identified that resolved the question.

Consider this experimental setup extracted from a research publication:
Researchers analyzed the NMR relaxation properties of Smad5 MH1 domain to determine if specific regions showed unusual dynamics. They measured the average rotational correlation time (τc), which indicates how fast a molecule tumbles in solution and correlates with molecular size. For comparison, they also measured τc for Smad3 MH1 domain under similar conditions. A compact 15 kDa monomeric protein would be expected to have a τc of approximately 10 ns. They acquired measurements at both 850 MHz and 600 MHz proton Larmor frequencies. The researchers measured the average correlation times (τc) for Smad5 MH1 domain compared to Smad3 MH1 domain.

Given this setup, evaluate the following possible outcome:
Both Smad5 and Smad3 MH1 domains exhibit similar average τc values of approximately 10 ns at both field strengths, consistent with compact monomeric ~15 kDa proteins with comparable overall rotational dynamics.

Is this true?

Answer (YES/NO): NO